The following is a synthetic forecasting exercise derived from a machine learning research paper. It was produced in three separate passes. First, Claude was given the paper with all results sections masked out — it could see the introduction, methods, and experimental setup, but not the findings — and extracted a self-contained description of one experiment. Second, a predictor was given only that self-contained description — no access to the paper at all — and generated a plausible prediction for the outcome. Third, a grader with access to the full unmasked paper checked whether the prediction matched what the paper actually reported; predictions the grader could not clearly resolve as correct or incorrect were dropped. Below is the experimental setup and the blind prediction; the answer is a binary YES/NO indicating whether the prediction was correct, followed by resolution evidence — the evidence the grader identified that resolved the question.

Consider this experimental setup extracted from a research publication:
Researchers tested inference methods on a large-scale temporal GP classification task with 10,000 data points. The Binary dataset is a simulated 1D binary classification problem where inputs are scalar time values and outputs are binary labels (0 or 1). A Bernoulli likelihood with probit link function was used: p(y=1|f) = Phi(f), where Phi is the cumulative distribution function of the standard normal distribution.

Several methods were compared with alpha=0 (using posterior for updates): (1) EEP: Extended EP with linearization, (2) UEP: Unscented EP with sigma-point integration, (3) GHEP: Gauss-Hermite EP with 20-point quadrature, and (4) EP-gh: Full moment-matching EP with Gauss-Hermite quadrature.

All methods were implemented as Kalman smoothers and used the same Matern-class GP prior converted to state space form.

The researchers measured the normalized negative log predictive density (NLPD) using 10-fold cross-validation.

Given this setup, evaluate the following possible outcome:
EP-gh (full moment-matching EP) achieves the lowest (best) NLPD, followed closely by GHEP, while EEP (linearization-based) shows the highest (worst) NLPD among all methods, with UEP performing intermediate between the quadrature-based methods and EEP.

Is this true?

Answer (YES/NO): NO